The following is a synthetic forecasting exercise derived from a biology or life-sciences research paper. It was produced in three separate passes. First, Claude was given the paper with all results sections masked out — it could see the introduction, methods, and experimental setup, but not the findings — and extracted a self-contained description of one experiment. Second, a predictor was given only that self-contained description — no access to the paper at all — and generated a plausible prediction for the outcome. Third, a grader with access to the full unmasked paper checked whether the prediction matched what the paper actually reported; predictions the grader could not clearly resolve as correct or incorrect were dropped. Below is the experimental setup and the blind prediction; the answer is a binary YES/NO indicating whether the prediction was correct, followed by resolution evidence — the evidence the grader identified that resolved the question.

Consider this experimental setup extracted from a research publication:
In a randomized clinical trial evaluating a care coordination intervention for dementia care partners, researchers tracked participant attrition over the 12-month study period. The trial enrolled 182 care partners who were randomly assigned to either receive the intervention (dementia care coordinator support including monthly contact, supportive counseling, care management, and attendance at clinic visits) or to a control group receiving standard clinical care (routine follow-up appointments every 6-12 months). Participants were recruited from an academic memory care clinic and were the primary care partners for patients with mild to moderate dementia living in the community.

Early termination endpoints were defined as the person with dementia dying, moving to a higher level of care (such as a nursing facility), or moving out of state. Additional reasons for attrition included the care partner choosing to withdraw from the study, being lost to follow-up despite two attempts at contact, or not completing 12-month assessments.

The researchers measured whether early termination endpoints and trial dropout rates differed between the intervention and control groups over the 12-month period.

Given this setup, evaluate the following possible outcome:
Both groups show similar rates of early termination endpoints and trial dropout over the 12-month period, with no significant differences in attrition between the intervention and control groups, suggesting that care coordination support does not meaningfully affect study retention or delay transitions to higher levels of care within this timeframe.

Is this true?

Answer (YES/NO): YES